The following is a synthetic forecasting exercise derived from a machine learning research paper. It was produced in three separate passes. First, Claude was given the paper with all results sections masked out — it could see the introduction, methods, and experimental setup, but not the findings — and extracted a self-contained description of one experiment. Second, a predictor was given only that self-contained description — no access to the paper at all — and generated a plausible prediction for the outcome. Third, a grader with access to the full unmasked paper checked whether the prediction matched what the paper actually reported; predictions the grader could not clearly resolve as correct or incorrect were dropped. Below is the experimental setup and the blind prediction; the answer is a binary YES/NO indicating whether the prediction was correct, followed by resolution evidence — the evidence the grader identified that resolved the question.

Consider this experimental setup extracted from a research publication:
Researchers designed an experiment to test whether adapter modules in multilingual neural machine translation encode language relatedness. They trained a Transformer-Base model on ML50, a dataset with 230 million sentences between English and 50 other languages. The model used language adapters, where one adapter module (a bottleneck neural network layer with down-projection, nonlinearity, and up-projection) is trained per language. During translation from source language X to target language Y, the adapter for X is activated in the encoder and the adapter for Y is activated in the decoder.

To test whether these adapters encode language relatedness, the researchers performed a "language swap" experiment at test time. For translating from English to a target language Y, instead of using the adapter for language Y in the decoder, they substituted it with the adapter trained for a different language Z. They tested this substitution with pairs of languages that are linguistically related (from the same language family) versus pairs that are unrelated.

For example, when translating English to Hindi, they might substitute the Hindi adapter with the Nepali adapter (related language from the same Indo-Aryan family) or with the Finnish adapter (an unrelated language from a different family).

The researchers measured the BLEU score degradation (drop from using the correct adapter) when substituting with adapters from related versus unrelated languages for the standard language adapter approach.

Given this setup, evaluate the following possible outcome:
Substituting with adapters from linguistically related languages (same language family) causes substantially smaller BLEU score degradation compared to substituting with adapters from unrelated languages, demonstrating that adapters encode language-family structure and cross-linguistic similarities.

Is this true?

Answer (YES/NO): NO